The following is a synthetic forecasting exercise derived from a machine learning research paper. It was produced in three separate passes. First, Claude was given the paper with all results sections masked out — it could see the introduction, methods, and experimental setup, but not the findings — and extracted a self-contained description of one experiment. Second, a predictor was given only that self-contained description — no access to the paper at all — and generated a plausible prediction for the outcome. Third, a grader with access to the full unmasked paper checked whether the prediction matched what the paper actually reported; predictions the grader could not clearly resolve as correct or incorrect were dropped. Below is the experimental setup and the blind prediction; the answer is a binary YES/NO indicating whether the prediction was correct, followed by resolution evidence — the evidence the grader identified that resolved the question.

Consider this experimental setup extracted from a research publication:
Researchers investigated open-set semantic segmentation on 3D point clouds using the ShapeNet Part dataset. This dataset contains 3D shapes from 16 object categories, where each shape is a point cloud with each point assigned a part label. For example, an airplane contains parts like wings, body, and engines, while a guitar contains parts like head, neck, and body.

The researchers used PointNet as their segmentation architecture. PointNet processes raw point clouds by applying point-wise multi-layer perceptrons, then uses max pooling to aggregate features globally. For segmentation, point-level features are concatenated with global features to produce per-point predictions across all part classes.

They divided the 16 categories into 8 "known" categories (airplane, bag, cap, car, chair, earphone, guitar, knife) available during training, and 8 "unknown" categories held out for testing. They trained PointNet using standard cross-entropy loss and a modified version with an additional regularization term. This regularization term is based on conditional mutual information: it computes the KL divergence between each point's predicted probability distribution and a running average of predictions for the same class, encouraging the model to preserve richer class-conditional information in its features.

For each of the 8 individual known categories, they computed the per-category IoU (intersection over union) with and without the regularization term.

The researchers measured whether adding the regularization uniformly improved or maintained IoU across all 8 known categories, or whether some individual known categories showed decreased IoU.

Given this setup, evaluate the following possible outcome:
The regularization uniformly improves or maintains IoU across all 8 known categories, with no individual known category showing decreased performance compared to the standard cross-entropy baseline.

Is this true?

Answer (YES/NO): NO